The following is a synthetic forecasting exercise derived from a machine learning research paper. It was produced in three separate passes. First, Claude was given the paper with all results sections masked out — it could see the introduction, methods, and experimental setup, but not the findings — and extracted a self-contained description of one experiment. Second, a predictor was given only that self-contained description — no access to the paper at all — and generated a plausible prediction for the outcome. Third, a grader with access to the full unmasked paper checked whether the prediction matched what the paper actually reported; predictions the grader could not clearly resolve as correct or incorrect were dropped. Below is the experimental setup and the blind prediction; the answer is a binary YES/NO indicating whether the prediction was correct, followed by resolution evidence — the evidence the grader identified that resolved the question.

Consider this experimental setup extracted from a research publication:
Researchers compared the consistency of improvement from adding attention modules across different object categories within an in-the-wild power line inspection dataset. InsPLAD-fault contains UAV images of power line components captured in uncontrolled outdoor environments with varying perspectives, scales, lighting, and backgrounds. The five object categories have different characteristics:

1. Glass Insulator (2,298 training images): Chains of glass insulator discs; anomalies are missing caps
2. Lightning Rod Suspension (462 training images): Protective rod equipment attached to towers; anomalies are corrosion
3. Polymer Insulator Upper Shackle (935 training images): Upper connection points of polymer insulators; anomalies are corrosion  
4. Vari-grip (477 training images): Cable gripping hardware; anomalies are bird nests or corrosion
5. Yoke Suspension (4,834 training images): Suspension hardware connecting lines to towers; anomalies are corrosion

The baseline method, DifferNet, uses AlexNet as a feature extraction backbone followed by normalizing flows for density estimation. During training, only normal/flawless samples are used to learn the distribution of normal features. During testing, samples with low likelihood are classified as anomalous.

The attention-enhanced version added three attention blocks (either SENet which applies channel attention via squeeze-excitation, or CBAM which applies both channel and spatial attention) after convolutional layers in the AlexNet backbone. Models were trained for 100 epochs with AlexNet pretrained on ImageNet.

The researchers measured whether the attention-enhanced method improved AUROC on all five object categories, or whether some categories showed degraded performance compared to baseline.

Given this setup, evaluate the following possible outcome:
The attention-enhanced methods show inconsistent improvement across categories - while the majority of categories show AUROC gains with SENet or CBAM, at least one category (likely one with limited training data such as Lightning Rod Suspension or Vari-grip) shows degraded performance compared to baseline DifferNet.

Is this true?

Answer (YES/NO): NO